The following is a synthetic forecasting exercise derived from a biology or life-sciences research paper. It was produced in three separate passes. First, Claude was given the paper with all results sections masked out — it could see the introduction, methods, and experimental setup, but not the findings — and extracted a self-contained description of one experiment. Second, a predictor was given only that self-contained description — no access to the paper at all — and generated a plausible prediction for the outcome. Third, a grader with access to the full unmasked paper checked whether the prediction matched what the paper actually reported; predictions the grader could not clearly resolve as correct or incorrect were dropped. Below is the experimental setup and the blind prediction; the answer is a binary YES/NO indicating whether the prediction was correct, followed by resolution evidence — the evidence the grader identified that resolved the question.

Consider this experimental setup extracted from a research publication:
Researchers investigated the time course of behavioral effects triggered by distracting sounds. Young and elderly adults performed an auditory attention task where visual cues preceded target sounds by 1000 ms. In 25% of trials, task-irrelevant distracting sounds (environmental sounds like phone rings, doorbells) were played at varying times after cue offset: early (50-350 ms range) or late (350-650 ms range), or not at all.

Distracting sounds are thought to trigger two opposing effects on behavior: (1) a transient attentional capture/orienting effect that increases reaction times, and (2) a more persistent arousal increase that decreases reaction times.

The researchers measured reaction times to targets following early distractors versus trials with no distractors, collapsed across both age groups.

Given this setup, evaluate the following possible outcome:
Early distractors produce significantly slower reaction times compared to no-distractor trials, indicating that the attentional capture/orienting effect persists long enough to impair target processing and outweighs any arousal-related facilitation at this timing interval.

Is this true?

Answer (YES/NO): NO